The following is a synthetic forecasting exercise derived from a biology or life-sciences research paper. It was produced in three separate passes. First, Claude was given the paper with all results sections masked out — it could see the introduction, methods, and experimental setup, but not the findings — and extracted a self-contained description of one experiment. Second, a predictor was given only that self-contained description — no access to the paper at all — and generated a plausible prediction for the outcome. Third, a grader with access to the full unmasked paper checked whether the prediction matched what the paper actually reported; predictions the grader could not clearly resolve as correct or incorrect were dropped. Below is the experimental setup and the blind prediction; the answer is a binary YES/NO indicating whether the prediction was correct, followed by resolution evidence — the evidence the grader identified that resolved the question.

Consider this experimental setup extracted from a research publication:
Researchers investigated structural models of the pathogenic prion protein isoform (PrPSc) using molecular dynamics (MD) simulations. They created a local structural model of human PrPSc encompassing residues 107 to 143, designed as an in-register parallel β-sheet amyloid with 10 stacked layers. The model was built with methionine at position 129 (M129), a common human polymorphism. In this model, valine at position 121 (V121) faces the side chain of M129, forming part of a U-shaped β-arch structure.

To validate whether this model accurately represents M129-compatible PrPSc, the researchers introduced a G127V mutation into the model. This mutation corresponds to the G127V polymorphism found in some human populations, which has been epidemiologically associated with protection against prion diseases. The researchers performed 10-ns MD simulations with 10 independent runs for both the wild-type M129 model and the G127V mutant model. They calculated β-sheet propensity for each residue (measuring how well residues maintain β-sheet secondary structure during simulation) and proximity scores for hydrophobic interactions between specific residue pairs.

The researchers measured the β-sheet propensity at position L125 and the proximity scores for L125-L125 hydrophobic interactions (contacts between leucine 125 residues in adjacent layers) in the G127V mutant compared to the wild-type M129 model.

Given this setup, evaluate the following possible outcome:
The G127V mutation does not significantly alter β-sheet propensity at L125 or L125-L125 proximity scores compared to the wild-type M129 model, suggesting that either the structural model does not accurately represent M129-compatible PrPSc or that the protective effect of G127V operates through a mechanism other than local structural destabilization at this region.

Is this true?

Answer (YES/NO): NO